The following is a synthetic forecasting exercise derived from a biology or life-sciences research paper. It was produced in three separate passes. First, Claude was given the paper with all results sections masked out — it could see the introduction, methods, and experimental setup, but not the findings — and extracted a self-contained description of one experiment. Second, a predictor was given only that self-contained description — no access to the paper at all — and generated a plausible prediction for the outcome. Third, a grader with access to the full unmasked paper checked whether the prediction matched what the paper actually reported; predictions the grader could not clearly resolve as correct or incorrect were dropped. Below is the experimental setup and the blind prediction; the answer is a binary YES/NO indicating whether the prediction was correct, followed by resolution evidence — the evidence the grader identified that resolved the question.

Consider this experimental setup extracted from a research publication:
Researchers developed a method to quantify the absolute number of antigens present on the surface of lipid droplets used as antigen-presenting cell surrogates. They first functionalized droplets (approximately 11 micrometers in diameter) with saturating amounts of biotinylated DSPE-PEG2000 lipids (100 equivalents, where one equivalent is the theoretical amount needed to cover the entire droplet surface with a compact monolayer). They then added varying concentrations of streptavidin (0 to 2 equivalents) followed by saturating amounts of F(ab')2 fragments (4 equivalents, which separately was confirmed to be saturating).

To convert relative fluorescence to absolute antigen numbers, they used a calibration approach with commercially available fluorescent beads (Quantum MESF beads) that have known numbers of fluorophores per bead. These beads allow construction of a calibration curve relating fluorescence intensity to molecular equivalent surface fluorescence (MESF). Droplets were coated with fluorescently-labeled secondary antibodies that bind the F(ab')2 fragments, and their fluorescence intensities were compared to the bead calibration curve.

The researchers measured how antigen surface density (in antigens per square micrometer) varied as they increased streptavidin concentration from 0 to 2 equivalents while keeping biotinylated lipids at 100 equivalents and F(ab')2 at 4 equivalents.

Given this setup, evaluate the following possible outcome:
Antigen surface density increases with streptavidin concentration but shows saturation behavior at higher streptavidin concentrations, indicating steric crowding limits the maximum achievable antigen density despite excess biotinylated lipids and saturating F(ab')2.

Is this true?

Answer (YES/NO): YES